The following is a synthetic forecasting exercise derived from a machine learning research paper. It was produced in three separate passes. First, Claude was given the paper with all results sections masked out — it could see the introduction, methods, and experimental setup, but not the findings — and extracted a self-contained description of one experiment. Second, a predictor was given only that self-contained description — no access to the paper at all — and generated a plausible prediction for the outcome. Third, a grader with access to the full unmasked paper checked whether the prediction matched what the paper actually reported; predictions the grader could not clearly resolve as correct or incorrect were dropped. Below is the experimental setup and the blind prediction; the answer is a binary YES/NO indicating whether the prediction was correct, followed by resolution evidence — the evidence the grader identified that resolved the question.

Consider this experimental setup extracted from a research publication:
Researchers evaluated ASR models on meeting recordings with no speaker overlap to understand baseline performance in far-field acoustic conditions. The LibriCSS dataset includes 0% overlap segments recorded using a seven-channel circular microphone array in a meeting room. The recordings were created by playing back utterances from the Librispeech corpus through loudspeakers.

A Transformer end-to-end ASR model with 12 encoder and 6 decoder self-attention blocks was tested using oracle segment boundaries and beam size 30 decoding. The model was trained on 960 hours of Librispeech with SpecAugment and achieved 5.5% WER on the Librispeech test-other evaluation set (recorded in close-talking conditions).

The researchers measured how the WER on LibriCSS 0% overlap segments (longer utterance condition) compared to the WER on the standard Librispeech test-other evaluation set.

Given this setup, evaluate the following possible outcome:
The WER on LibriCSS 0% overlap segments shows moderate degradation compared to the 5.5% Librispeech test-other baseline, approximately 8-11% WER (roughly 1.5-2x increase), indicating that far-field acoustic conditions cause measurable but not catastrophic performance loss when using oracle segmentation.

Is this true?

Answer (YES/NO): NO